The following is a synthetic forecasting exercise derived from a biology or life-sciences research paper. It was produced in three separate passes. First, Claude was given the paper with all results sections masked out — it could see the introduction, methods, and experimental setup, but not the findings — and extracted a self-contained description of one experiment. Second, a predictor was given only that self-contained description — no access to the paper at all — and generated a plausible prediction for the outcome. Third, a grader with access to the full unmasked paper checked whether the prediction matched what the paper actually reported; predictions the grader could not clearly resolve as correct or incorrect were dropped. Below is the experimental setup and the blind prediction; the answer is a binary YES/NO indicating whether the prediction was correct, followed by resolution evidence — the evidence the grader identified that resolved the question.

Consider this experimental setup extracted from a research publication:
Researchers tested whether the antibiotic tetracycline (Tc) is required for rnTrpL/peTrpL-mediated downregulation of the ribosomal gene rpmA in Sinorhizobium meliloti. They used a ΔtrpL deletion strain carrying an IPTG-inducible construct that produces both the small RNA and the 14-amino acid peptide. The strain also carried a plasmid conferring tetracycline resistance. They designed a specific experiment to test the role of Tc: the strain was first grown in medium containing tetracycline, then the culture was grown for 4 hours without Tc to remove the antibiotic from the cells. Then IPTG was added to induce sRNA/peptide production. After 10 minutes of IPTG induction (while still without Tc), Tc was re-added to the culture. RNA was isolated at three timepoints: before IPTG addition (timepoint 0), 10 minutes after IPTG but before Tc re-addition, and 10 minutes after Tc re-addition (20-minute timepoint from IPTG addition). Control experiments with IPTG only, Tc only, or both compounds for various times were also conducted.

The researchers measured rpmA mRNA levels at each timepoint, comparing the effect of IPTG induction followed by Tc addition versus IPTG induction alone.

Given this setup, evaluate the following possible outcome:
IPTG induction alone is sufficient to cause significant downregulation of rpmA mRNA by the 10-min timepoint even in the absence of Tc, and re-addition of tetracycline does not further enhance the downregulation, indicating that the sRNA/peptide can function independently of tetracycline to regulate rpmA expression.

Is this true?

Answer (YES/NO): NO